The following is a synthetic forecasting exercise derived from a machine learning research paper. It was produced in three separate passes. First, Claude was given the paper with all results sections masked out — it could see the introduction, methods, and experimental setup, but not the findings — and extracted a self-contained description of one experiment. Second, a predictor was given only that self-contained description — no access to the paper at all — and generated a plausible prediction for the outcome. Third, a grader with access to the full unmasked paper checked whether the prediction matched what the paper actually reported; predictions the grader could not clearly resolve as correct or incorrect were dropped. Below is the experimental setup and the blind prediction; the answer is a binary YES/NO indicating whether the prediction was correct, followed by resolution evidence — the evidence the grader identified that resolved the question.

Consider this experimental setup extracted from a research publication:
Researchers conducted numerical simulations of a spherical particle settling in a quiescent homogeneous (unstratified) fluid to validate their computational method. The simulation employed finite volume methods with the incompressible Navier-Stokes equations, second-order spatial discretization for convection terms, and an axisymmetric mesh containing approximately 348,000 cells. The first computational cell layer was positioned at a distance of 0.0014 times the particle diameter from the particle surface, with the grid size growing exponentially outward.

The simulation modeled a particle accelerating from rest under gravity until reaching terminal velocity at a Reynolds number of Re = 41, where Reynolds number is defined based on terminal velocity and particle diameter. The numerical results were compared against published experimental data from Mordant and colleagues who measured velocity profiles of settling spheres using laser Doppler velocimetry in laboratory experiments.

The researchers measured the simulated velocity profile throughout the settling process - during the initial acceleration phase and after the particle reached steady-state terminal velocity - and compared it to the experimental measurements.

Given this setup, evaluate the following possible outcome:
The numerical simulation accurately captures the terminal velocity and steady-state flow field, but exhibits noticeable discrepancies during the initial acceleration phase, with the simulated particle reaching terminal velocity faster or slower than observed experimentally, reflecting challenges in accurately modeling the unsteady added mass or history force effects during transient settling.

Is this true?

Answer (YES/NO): NO